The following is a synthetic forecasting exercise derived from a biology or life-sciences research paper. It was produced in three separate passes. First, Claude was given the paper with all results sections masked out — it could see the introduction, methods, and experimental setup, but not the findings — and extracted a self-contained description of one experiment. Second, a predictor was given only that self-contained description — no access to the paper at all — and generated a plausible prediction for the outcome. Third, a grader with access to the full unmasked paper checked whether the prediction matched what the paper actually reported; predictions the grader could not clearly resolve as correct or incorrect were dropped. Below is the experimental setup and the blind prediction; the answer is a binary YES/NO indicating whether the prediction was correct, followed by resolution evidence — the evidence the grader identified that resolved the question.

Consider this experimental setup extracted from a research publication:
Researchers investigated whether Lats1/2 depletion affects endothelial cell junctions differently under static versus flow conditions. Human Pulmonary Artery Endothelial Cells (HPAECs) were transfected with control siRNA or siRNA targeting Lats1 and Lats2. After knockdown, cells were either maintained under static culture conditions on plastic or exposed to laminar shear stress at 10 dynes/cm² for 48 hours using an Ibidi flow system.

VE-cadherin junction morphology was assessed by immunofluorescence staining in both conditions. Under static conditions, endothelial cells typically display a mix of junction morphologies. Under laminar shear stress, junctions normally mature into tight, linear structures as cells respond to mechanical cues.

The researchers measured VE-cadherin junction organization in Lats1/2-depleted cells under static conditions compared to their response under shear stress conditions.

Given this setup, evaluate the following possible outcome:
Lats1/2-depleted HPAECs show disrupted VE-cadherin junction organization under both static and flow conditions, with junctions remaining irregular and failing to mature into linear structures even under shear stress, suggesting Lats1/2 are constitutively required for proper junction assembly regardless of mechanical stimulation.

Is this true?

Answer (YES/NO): NO